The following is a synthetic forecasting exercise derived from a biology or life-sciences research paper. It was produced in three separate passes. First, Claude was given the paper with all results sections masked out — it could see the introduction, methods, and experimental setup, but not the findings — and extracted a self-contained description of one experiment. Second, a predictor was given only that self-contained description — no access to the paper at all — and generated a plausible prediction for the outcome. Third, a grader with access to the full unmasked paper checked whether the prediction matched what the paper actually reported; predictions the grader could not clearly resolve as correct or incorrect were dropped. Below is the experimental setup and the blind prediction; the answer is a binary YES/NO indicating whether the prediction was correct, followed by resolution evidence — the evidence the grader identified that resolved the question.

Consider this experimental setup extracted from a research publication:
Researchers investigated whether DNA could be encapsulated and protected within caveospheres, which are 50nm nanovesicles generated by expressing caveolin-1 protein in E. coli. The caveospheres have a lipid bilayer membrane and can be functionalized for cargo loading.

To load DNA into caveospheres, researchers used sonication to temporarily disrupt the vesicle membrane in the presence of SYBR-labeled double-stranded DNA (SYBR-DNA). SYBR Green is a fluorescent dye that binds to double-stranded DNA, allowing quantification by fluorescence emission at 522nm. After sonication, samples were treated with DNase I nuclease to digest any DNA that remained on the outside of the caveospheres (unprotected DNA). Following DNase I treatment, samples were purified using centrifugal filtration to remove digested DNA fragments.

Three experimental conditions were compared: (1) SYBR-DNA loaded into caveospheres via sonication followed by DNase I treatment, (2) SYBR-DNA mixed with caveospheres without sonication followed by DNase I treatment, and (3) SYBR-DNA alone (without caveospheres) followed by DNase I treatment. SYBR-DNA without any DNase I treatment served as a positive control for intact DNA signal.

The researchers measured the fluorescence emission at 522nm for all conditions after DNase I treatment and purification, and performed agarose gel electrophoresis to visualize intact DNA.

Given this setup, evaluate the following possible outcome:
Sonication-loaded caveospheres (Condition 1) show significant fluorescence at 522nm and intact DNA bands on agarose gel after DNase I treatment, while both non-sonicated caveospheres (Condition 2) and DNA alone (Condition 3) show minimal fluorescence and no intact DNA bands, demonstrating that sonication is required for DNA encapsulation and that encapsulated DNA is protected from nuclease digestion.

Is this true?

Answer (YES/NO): YES